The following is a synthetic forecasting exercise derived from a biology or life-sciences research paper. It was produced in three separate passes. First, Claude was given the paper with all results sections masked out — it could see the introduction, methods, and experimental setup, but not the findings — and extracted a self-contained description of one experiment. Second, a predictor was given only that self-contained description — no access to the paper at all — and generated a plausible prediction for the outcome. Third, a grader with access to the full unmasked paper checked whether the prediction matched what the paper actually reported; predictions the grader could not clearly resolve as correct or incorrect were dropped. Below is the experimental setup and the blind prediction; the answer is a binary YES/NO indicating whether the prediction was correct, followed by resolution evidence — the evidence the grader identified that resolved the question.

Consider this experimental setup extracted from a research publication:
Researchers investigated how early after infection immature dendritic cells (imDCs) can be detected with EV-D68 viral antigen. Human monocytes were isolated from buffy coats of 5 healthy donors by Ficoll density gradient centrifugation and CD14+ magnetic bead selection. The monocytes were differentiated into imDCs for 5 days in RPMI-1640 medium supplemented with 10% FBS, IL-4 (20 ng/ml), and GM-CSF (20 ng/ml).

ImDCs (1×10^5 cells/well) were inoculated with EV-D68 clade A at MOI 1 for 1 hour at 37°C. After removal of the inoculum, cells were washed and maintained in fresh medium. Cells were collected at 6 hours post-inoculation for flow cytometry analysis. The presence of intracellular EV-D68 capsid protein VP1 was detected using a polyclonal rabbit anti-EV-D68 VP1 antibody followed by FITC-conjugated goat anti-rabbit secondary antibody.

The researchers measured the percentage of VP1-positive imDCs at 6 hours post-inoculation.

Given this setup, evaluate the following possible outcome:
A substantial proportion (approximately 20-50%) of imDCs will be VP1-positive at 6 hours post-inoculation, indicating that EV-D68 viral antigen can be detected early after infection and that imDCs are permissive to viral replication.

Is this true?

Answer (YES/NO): NO